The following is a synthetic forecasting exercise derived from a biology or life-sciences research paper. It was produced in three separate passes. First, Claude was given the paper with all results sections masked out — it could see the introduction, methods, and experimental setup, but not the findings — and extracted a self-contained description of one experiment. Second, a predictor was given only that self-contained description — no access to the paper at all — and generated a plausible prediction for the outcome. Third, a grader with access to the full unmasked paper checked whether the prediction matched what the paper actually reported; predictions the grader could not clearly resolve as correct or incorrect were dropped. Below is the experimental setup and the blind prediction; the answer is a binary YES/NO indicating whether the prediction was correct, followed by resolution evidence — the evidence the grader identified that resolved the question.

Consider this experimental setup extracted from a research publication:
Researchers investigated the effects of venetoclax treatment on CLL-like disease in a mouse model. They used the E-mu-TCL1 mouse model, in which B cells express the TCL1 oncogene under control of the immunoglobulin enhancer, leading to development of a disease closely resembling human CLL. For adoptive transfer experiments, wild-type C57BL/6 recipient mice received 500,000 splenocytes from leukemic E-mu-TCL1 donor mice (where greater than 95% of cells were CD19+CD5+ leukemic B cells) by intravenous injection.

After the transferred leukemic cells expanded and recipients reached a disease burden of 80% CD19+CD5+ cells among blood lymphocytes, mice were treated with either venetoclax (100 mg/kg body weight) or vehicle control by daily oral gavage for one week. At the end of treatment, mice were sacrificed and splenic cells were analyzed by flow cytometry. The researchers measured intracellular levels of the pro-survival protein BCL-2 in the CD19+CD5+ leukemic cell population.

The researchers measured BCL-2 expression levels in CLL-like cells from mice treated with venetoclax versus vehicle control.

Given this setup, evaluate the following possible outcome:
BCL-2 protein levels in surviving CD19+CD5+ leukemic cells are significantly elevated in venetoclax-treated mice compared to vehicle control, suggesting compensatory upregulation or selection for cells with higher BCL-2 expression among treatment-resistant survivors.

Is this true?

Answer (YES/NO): YES